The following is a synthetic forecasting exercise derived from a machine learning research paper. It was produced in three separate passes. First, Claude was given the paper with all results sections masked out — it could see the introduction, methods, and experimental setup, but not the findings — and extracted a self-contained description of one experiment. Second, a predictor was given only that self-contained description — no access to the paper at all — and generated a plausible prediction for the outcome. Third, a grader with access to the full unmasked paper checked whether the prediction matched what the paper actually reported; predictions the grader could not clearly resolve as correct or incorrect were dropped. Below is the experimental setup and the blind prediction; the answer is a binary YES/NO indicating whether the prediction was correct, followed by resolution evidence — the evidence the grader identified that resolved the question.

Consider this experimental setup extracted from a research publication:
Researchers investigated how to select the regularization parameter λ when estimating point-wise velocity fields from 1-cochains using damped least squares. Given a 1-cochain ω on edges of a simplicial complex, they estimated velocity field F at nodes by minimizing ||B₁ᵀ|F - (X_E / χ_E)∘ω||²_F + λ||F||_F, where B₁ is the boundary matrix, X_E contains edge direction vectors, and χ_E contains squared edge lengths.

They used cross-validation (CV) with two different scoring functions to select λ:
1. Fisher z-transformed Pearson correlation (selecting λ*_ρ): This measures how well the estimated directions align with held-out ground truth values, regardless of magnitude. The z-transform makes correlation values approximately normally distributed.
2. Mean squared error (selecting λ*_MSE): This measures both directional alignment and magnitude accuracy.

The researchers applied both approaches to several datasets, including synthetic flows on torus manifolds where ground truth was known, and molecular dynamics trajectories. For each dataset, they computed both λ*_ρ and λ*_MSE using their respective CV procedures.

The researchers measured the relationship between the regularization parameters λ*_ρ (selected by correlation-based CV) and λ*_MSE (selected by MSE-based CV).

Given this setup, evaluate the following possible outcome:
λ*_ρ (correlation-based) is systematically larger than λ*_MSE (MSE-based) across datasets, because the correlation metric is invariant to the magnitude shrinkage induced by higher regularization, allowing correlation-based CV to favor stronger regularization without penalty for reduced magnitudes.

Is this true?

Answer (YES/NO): YES